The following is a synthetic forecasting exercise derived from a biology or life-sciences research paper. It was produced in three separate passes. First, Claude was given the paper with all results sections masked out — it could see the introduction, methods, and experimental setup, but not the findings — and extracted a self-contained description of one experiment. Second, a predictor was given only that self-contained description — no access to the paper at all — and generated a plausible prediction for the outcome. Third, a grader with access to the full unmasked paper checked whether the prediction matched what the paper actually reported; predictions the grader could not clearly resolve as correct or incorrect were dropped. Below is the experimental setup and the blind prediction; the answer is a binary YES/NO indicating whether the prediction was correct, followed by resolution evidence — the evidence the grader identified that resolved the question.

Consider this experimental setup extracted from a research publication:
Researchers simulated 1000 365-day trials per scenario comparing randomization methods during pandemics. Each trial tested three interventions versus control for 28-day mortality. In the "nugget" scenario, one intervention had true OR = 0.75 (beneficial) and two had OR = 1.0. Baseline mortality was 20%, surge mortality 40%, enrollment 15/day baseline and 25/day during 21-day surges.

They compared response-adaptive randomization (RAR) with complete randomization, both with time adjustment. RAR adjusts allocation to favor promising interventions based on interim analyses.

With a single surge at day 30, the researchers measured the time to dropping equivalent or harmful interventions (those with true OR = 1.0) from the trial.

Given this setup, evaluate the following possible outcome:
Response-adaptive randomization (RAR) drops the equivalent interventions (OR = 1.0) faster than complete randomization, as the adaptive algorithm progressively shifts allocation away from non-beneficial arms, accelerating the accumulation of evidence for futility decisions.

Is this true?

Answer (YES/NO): NO